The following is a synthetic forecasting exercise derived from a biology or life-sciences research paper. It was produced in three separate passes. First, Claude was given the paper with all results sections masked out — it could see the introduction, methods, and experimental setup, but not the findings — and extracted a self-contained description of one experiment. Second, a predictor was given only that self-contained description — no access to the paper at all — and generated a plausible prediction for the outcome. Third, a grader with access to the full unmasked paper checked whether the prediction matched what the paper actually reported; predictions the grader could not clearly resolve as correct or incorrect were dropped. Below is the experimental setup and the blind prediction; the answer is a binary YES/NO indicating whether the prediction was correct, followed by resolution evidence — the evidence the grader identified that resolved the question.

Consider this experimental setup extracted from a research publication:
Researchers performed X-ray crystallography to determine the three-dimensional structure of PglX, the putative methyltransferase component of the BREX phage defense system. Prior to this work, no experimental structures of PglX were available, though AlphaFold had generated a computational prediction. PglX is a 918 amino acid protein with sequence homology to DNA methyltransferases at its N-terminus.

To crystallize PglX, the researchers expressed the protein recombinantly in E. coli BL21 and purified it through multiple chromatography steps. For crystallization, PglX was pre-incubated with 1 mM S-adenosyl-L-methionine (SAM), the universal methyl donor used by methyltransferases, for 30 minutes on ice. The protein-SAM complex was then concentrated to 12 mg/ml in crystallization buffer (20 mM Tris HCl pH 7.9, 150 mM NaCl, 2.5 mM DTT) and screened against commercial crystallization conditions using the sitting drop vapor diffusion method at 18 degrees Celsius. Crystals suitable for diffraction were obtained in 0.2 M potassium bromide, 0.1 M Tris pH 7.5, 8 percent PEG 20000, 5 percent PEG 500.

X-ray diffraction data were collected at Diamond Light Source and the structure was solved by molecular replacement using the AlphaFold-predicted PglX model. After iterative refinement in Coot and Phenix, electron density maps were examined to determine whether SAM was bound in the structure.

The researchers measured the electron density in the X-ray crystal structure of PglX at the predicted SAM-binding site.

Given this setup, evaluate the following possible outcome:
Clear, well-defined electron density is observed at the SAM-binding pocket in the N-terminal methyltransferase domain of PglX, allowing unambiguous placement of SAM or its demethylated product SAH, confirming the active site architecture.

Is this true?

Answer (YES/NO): YES